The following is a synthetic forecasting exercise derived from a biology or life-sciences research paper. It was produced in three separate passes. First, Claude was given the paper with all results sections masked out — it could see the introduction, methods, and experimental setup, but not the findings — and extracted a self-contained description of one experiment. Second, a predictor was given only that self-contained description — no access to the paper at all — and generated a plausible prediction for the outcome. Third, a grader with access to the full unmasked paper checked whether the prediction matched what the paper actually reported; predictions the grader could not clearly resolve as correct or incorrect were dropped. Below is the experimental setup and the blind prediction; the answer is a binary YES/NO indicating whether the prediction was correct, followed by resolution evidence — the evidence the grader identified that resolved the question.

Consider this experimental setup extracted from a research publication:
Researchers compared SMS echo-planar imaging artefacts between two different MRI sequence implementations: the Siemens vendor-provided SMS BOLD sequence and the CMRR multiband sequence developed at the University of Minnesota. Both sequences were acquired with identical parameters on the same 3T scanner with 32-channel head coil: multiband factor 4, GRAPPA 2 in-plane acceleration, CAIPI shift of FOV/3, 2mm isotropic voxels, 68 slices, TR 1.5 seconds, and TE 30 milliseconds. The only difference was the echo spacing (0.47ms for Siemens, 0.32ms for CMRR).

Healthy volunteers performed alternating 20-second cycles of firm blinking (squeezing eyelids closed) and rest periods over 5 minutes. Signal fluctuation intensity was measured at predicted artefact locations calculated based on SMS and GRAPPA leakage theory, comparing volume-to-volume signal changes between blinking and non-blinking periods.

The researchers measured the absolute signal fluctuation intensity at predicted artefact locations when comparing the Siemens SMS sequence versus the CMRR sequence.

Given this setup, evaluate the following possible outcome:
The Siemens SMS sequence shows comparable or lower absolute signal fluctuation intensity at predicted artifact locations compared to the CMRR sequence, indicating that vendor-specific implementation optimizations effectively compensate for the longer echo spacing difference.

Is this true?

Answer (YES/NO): NO